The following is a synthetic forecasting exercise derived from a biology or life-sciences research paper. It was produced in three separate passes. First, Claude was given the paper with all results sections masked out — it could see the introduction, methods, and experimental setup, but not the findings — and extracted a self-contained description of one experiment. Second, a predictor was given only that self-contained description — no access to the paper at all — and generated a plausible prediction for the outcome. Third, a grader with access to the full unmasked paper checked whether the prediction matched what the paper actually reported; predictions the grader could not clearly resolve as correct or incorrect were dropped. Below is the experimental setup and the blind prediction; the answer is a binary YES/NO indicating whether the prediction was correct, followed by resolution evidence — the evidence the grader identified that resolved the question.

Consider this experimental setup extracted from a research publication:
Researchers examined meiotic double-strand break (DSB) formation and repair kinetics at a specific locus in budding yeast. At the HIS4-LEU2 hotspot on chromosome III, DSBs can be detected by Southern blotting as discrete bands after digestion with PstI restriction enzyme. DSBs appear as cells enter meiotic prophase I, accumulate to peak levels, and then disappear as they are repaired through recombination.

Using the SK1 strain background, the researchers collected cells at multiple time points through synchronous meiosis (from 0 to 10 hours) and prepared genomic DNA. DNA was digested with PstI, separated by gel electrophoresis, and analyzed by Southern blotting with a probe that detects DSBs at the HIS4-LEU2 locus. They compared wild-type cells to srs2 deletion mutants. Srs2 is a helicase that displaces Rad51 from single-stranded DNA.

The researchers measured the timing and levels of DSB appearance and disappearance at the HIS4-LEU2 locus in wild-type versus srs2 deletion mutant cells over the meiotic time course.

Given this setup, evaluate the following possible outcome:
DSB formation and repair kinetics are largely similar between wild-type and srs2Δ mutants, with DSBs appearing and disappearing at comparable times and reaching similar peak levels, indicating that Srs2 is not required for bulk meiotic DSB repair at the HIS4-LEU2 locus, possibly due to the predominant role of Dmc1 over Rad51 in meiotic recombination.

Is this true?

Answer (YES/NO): NO